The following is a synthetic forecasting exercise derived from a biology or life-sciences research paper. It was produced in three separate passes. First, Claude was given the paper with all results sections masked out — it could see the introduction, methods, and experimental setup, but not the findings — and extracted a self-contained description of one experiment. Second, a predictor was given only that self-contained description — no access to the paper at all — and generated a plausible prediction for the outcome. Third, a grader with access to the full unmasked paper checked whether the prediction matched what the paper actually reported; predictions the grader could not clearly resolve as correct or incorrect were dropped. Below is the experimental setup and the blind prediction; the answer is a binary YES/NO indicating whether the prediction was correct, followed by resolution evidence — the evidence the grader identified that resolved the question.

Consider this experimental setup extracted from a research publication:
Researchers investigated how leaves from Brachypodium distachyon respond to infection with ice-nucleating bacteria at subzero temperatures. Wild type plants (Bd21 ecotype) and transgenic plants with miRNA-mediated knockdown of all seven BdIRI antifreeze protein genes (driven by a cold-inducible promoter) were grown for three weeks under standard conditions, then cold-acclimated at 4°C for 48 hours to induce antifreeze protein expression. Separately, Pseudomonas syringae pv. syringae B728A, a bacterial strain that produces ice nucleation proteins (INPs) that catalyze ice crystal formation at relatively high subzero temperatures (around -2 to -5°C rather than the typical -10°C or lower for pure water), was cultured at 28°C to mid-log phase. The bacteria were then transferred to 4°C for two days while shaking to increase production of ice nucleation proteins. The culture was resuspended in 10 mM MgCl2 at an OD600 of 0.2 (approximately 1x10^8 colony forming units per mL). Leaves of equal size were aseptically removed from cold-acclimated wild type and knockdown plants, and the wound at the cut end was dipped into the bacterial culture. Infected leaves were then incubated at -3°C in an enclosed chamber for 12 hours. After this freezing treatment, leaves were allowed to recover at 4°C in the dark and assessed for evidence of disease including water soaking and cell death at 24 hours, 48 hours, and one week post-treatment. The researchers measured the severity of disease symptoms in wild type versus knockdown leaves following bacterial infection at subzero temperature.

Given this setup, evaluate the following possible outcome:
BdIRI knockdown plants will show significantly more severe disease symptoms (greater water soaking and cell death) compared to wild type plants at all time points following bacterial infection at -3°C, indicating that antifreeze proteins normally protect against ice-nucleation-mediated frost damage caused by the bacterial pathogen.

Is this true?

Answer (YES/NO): YES